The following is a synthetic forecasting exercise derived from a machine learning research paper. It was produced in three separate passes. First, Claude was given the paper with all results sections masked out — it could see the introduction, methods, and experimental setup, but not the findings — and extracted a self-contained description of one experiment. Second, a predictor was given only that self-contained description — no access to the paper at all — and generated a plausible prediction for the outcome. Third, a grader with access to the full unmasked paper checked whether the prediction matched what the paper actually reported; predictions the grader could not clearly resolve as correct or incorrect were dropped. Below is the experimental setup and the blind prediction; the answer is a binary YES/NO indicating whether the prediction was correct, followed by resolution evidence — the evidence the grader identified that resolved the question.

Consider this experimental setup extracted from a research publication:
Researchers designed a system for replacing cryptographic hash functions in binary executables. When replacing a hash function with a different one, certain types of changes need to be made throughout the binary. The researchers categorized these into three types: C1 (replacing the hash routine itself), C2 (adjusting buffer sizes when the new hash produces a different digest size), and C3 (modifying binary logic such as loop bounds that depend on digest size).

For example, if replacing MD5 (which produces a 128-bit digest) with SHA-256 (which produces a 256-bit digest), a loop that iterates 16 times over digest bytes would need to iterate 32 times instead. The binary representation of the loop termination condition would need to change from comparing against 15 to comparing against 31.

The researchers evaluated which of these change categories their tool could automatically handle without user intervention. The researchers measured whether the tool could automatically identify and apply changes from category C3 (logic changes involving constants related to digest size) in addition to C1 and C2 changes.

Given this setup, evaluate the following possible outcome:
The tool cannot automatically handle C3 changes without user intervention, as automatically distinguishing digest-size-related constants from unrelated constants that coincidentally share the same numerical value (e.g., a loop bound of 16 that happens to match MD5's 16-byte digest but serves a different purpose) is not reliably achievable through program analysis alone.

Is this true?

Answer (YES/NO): YES